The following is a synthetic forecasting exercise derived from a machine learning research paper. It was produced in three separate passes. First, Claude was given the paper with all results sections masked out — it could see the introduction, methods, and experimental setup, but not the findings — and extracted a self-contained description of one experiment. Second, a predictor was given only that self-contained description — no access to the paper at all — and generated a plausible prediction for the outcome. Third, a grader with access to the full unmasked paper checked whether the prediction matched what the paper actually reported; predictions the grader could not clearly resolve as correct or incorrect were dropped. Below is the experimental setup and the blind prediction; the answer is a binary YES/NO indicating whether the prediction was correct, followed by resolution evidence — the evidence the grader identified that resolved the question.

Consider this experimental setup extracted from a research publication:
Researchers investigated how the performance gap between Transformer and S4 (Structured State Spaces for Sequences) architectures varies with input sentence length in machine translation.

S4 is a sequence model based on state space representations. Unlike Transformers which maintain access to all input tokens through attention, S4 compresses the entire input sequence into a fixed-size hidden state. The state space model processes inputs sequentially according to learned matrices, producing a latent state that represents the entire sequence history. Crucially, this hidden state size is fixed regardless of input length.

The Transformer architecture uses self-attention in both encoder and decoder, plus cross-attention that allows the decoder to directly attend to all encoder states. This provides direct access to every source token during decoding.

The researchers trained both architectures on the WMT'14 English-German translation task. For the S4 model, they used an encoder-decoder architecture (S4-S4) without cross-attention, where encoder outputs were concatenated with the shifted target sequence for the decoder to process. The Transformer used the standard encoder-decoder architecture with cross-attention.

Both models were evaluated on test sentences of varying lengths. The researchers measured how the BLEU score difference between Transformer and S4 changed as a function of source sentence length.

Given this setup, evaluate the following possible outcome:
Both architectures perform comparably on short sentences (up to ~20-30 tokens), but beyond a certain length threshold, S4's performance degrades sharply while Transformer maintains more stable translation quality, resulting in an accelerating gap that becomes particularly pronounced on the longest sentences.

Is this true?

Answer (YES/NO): NO